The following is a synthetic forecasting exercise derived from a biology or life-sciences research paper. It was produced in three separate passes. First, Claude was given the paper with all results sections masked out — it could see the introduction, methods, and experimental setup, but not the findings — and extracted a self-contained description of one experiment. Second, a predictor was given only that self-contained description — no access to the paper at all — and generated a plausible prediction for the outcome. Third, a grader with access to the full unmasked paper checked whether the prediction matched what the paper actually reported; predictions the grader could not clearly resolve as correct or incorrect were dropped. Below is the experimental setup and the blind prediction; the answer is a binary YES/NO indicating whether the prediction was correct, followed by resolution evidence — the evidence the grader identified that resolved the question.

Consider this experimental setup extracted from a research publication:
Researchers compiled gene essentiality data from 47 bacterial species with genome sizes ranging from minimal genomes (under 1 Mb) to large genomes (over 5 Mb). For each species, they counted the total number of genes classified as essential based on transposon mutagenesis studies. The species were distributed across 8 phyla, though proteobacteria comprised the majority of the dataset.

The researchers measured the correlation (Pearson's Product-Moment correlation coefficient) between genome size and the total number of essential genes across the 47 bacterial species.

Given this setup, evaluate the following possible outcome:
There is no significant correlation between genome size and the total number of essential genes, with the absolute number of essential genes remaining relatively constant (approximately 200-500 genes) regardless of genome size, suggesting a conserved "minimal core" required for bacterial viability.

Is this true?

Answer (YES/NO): NO